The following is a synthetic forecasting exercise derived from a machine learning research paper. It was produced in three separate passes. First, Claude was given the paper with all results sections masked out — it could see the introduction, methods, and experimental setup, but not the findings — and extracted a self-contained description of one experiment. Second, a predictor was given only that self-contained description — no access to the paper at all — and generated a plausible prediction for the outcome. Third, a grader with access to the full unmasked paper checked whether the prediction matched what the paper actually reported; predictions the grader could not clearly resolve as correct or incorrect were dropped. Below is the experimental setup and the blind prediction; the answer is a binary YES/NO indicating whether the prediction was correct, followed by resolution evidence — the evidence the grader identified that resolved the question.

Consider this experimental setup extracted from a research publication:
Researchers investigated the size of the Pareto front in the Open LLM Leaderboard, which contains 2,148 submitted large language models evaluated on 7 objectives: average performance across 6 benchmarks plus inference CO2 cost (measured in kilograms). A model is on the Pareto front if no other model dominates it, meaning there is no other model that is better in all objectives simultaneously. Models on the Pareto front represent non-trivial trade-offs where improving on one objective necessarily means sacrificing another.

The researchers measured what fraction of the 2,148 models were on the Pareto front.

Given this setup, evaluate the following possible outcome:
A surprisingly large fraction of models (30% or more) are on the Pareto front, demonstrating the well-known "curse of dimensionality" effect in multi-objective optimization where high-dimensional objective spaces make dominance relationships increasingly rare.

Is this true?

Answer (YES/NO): NO